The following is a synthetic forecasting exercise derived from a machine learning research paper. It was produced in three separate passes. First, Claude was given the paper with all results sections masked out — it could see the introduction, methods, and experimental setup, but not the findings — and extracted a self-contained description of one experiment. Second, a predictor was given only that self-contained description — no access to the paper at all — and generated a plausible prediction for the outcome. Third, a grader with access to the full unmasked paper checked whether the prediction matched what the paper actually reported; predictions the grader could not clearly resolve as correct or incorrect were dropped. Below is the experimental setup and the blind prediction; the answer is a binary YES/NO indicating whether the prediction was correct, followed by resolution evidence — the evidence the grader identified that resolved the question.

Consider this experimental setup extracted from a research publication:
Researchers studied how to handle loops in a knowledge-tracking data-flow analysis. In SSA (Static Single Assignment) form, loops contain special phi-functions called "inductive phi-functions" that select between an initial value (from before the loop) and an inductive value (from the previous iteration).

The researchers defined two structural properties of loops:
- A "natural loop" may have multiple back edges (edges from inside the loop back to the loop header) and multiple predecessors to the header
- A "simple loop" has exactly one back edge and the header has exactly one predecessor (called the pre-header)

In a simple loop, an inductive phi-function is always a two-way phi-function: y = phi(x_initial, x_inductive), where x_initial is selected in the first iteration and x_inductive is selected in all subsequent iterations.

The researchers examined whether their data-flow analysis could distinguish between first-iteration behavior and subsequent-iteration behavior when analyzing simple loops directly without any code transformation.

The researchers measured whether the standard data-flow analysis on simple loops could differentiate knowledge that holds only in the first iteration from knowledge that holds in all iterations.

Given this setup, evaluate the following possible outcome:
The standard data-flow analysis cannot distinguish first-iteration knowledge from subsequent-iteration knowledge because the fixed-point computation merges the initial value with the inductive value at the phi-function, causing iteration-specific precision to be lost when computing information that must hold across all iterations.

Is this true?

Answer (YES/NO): YES